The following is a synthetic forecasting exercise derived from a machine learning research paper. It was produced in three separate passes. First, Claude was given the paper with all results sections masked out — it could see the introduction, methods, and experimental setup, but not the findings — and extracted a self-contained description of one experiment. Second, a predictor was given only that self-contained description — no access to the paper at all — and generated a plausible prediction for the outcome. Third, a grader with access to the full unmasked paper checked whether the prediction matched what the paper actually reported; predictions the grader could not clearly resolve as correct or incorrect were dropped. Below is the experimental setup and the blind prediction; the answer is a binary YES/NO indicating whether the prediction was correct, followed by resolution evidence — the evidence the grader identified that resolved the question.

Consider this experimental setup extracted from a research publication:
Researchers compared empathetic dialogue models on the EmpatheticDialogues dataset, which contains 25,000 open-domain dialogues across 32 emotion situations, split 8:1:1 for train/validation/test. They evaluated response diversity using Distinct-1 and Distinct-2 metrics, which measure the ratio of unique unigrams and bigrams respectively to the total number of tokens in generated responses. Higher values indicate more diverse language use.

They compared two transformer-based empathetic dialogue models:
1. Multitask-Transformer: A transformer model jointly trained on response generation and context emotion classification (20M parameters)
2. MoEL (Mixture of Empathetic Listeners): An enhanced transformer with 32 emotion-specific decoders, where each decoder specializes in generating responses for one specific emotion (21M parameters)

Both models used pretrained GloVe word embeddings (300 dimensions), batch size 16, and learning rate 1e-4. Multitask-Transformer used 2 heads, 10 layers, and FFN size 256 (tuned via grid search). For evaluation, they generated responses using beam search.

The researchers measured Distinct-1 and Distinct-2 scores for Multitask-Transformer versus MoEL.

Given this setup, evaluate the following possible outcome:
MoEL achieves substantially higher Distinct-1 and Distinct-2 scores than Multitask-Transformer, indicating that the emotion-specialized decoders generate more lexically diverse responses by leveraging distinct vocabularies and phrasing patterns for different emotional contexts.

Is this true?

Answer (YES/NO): YES